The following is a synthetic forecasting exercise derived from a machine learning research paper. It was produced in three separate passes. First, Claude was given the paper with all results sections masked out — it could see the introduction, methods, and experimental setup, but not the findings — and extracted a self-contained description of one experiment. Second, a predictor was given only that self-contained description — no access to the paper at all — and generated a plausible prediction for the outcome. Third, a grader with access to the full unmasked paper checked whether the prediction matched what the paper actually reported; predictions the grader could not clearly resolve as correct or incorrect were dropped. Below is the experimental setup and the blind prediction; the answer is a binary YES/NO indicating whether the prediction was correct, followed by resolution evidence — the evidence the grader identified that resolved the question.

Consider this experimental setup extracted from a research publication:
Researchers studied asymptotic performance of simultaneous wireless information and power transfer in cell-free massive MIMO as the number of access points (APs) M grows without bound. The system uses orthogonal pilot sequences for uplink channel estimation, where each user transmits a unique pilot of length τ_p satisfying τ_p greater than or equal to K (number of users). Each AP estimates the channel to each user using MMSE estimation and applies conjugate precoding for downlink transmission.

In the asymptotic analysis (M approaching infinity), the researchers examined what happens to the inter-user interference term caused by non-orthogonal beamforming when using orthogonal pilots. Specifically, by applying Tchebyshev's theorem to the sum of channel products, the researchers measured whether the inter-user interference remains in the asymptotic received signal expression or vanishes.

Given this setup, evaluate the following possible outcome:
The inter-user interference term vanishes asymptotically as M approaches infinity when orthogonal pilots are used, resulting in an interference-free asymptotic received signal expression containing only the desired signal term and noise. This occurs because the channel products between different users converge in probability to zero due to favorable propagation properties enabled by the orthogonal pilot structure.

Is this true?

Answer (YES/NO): YES